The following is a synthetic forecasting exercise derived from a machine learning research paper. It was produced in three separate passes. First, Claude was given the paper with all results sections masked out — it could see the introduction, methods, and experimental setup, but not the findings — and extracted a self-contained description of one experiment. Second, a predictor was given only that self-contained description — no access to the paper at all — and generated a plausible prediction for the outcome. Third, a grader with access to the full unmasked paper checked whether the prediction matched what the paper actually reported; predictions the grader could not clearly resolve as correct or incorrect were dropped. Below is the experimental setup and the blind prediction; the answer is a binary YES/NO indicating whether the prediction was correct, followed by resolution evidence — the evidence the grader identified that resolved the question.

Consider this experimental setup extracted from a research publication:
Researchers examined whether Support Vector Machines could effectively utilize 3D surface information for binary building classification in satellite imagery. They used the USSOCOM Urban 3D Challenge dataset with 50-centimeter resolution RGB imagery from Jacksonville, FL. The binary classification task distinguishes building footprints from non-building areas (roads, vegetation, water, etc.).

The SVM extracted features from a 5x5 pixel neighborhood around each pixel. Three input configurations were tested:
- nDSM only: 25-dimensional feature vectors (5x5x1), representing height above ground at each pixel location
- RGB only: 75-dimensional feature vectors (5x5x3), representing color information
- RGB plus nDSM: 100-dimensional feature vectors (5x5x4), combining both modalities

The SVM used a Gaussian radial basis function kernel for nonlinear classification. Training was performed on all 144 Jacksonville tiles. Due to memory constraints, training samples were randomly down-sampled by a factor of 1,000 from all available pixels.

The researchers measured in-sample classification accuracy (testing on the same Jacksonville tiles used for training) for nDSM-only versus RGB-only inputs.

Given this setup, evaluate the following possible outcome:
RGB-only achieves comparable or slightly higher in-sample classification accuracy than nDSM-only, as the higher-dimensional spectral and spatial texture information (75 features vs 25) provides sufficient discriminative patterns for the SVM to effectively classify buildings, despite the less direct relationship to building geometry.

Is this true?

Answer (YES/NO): YES